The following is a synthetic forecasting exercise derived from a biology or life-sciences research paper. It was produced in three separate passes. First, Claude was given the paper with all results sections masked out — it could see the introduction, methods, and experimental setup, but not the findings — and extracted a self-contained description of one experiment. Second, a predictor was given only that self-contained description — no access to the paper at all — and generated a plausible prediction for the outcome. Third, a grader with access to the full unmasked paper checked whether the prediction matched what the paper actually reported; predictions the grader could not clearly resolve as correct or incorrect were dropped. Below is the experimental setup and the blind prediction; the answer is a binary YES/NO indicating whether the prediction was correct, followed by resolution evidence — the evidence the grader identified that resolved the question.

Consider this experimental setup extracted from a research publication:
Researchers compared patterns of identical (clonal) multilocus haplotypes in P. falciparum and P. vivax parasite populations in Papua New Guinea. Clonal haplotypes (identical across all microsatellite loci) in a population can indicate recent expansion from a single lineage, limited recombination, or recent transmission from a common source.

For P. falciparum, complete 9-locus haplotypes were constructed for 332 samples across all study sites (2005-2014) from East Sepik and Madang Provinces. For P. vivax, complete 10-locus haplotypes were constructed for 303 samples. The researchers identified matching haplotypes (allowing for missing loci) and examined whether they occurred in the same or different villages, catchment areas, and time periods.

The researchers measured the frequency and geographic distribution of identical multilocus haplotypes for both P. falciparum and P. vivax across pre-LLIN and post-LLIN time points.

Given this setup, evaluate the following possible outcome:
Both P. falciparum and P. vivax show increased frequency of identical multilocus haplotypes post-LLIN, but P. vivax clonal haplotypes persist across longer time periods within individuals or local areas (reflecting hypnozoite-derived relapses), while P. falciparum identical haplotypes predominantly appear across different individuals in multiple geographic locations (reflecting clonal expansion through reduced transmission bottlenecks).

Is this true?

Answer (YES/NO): NO